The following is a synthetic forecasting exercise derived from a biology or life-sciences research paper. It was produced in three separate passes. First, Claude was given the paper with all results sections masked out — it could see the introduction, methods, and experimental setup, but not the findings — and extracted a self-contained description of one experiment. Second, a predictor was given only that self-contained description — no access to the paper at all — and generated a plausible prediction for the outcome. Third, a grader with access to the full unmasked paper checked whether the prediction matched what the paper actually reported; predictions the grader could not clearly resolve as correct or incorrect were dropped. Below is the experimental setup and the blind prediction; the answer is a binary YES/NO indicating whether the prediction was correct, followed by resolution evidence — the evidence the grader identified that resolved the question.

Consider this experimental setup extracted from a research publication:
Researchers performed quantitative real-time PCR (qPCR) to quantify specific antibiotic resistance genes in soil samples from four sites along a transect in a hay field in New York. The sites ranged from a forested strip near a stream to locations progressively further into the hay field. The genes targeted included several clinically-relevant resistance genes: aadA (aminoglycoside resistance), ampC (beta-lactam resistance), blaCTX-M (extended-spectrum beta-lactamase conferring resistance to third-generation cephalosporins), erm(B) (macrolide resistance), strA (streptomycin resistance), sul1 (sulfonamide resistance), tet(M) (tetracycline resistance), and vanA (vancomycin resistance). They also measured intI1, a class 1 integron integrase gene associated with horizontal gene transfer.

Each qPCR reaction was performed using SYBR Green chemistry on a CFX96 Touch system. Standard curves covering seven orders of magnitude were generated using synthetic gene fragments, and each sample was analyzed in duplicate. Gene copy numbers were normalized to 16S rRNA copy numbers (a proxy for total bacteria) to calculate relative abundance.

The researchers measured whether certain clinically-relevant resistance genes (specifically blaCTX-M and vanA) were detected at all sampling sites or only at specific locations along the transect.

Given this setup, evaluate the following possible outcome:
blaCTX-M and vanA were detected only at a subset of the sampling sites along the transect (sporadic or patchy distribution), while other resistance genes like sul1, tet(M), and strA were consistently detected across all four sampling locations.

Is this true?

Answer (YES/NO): NO